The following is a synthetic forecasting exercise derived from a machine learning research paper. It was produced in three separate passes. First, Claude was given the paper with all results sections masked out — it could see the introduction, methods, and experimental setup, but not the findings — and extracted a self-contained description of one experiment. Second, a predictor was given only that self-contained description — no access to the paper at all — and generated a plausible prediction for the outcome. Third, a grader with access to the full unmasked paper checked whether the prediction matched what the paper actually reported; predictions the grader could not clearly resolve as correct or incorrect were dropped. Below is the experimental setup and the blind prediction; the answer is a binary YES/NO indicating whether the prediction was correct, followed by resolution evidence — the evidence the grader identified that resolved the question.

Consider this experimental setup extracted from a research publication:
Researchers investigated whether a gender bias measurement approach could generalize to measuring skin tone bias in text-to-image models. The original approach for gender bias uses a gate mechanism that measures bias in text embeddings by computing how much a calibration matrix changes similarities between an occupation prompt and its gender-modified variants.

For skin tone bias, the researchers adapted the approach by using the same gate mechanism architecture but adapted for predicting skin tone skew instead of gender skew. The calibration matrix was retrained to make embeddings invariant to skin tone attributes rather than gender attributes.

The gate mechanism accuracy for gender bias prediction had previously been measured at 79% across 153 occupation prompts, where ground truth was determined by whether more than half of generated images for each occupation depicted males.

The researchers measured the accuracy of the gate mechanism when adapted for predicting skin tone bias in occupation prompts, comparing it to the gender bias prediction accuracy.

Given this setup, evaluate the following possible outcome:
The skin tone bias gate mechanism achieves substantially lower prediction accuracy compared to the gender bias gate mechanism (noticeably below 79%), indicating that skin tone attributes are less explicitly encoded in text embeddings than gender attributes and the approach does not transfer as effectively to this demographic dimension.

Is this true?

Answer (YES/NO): YES